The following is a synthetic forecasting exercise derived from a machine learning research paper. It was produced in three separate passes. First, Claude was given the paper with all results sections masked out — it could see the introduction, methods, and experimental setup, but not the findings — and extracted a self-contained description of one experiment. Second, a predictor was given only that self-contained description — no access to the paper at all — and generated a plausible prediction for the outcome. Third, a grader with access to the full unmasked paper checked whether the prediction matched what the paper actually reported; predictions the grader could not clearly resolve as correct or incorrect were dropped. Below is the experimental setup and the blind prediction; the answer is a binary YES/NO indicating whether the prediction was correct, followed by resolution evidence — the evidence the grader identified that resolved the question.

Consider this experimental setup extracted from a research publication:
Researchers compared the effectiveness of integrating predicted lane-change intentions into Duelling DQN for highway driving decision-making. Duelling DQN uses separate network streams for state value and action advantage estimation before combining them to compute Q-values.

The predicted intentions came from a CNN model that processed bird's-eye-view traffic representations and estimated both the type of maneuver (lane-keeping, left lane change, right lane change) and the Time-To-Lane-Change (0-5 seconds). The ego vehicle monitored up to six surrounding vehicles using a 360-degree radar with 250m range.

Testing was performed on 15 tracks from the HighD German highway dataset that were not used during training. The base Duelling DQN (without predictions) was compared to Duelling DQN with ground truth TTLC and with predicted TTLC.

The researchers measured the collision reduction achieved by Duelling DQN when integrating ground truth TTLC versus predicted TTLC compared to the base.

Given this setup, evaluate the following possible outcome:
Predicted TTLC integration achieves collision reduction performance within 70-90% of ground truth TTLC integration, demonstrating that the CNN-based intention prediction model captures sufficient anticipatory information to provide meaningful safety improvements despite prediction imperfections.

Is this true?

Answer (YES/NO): NO